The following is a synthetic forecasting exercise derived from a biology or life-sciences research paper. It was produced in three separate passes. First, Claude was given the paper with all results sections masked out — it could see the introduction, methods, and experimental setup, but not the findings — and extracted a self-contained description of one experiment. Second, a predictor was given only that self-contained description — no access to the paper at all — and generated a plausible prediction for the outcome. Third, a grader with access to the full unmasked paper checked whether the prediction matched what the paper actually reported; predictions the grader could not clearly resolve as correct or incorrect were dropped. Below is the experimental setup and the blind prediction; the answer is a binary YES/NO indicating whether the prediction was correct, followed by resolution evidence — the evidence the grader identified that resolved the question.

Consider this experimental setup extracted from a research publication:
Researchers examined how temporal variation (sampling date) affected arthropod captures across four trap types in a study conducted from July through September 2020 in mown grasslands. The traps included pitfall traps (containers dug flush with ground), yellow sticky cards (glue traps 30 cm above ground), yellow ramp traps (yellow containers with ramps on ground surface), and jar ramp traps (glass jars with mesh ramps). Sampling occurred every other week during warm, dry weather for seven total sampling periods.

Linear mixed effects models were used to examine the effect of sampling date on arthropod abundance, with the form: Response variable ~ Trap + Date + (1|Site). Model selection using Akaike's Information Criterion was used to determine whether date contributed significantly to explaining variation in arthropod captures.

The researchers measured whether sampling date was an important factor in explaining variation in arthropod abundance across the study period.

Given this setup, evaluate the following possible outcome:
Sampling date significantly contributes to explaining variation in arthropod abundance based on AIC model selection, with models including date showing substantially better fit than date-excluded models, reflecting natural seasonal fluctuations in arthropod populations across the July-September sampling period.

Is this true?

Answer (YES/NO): YES